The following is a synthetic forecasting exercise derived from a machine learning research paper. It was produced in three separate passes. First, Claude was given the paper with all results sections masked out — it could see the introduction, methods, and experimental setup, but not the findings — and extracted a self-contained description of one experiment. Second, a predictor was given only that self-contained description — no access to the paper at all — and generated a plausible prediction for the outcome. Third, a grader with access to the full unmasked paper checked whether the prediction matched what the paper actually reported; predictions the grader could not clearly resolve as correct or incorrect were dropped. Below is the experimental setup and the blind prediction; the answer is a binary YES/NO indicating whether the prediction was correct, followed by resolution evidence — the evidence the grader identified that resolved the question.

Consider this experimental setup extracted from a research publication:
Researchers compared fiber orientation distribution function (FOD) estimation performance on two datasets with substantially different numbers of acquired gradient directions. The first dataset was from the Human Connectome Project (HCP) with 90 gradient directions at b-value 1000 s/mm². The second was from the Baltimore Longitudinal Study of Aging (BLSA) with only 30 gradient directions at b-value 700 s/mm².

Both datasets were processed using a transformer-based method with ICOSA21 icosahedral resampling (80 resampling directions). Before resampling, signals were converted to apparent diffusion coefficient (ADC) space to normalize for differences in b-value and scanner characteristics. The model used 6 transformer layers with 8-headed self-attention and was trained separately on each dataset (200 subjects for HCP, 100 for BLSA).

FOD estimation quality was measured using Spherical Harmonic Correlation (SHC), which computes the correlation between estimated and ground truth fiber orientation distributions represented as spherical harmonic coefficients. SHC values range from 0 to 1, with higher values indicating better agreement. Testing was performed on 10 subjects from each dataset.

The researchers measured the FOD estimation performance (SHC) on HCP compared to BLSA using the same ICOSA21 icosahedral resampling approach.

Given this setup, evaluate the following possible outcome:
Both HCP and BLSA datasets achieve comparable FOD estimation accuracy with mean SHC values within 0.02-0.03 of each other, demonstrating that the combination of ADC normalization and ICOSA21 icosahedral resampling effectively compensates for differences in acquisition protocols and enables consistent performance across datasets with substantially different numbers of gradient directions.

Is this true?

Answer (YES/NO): YES